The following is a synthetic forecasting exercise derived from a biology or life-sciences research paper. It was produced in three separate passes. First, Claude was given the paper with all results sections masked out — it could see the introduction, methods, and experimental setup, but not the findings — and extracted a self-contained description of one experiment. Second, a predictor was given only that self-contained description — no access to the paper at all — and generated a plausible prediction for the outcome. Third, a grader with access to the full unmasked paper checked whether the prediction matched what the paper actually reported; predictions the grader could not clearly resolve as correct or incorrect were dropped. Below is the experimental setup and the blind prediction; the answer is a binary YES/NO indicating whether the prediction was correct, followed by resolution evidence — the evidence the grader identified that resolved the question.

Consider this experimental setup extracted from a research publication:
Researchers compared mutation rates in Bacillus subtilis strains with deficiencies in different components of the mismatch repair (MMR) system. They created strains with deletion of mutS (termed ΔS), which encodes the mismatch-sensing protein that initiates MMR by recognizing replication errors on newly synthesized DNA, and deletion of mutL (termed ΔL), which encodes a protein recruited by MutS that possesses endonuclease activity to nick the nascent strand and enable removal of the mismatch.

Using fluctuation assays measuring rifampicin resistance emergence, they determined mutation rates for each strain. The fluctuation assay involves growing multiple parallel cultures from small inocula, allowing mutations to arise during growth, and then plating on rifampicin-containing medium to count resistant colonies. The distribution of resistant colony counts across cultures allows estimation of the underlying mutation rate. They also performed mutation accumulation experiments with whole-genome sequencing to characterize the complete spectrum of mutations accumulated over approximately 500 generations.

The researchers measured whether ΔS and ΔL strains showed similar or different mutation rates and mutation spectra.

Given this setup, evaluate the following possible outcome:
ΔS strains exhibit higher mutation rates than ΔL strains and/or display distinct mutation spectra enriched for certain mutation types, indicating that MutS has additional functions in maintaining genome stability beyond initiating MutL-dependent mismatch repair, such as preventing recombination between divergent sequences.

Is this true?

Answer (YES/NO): NO